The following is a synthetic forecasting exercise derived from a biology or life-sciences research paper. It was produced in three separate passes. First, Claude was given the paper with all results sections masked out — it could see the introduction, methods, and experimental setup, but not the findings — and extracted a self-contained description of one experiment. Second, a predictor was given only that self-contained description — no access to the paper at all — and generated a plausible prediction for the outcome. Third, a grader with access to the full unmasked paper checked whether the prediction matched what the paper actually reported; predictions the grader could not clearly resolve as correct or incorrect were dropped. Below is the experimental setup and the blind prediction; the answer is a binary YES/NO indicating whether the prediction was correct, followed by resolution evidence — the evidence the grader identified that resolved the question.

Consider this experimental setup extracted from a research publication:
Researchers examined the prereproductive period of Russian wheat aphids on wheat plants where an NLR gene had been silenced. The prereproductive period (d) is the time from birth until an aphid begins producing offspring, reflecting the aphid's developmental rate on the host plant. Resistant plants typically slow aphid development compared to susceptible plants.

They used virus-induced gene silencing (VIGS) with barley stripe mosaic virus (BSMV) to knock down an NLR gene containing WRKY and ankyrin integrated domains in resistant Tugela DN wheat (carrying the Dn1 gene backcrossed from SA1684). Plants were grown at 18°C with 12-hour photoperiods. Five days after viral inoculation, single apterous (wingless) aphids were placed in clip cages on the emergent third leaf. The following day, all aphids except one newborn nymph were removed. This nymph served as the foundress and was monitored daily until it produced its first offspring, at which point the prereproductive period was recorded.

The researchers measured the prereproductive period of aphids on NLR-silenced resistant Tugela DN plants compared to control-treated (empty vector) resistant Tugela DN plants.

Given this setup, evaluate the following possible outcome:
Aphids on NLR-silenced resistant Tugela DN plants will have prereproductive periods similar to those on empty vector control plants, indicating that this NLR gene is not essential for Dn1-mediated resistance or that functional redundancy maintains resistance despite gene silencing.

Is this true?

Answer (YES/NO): YES